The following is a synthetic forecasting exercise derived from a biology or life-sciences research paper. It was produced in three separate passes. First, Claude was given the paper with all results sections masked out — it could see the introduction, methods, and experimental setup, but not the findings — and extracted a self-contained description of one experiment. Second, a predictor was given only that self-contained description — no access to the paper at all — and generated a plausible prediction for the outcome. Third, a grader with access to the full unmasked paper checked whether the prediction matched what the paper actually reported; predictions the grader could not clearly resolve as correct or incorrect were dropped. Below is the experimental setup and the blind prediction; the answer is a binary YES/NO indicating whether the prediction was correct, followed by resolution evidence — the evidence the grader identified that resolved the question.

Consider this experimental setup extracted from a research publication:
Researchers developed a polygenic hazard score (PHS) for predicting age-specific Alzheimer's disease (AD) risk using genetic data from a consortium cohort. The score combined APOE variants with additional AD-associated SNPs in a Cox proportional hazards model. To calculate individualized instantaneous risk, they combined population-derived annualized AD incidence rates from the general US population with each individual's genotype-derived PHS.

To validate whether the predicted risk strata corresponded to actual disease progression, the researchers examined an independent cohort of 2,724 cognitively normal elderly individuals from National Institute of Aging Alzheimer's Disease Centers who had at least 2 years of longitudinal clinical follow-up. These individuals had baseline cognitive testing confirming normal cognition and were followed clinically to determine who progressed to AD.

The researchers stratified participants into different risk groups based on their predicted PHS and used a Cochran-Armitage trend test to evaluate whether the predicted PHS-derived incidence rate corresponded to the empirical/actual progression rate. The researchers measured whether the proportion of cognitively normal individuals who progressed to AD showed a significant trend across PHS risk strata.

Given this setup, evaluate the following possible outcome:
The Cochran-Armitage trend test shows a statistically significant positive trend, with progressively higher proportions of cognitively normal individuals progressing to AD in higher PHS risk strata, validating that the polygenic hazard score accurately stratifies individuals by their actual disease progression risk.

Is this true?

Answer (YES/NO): YES